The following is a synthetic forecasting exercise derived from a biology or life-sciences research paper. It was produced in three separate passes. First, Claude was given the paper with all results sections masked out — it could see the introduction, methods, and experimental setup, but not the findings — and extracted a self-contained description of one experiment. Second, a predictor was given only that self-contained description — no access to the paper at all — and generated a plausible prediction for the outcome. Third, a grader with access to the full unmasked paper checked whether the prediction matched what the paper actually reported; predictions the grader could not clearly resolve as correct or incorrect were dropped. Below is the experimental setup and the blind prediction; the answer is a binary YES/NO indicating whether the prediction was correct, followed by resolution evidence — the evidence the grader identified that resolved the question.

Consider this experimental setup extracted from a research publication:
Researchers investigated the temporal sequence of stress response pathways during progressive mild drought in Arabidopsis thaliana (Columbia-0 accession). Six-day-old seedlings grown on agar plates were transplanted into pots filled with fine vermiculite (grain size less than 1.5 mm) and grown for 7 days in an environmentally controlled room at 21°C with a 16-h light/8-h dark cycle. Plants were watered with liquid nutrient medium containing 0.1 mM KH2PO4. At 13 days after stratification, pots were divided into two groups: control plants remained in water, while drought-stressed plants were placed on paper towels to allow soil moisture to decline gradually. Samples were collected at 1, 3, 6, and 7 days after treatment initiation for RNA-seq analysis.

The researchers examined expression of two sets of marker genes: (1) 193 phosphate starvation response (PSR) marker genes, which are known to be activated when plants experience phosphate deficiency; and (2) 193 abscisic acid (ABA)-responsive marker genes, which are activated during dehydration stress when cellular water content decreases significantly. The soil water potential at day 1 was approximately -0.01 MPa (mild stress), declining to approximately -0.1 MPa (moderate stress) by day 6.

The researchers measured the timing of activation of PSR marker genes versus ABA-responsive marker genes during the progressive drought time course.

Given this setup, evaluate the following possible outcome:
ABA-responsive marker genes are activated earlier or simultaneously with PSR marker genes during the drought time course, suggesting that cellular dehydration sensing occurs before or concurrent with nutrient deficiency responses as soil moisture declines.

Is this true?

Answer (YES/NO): NO